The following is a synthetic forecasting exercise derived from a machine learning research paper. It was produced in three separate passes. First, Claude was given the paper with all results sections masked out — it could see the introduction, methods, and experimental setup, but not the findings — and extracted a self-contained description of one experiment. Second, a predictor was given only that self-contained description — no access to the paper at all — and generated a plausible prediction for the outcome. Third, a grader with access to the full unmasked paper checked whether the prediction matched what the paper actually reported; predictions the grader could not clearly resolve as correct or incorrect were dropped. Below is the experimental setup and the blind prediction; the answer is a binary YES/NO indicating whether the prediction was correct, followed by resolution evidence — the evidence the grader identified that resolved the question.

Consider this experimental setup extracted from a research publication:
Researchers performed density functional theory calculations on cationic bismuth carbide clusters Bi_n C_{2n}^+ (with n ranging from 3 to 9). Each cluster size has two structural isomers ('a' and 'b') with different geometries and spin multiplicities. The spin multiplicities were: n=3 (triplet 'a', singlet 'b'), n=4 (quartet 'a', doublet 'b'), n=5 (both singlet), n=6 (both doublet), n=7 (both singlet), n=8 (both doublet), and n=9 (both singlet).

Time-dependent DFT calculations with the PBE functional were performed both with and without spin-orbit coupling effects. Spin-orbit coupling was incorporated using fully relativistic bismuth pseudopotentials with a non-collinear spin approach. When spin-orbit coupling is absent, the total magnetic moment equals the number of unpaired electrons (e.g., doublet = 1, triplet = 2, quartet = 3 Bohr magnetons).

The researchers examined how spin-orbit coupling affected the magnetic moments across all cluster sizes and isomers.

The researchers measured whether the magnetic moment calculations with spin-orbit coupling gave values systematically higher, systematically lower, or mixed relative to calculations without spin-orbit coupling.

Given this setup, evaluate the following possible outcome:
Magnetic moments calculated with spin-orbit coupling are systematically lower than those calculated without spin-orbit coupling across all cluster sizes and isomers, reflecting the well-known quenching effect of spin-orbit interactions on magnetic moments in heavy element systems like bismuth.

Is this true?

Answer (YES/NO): YES